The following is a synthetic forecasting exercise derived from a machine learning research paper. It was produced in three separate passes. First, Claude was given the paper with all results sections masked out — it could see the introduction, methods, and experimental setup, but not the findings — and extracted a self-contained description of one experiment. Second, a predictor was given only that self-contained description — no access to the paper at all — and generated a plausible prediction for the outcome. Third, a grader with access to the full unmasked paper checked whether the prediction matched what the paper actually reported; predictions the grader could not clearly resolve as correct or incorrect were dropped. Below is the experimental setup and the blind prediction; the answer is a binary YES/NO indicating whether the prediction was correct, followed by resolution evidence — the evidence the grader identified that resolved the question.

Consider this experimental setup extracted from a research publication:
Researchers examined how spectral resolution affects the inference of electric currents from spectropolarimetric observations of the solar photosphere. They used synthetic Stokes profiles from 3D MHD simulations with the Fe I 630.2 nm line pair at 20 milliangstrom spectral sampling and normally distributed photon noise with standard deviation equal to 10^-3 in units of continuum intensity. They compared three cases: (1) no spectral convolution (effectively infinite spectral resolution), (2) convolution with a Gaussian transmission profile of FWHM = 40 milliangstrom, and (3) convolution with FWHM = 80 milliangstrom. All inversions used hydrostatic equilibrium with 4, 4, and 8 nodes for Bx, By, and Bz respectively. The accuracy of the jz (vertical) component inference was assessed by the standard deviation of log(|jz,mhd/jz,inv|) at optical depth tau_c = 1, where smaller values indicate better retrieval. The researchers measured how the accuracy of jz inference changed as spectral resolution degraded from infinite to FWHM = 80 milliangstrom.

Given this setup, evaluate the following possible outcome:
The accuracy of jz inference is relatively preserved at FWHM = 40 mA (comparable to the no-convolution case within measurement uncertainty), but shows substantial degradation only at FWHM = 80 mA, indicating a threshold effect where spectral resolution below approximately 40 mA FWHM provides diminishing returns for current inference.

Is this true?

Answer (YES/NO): NO